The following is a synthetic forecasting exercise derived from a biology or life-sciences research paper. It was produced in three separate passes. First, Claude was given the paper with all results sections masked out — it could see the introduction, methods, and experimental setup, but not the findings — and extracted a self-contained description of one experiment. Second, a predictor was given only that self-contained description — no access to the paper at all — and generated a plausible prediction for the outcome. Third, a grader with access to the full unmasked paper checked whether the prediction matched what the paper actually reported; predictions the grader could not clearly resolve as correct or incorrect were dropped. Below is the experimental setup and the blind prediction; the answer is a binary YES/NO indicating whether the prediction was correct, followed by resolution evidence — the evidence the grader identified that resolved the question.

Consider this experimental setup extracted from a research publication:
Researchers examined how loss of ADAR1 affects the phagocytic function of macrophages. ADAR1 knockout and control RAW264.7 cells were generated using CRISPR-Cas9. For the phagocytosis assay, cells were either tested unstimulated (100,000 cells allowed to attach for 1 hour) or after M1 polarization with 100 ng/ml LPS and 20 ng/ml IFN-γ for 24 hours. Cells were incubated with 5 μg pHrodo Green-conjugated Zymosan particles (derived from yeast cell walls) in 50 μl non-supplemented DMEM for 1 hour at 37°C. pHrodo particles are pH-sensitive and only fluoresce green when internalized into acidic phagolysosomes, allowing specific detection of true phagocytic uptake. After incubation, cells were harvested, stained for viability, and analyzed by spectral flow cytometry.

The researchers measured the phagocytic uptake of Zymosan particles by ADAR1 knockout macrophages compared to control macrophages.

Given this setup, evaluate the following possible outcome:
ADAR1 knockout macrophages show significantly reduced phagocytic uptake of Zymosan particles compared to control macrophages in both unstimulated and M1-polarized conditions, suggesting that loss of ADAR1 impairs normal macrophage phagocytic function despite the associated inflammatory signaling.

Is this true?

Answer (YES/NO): NO